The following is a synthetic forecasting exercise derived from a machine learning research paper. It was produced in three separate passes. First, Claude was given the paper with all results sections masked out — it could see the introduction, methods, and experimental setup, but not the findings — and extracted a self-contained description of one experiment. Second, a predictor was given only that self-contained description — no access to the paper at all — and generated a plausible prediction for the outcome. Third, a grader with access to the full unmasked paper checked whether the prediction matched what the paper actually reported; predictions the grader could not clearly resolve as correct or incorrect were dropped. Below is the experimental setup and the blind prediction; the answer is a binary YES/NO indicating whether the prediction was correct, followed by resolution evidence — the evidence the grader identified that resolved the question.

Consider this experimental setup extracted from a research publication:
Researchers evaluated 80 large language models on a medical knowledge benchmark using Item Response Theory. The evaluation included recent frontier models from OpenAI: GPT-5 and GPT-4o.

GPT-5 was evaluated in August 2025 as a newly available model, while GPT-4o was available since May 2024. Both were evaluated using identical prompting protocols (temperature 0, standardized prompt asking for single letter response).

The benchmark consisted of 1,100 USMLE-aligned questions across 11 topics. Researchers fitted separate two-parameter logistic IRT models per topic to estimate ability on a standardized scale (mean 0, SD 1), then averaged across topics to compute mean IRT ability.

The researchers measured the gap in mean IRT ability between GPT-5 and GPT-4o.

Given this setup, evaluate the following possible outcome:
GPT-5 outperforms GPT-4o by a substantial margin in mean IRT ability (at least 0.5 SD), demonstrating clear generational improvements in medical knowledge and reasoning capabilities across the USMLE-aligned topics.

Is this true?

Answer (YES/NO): YES